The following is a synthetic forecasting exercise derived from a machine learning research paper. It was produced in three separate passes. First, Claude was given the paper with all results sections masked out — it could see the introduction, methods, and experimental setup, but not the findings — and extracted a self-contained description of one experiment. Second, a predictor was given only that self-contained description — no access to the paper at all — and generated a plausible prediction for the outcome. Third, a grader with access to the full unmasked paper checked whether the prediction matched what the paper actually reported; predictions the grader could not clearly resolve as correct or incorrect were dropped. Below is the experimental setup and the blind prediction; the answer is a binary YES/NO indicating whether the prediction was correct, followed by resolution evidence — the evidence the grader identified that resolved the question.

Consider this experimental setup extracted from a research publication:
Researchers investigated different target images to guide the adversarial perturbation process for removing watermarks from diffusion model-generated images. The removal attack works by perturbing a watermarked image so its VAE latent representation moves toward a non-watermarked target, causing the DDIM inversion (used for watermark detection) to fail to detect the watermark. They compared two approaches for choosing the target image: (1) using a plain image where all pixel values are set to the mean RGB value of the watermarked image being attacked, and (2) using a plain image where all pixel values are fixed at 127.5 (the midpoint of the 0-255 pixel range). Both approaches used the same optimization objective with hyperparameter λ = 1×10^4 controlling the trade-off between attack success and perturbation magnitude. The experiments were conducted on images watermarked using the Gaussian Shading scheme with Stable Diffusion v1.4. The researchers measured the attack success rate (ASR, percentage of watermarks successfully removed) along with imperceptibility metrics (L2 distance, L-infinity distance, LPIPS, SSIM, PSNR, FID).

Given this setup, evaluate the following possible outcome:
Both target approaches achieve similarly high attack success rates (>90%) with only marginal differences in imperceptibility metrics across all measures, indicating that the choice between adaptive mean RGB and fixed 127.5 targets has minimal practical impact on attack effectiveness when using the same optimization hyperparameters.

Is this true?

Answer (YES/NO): NO